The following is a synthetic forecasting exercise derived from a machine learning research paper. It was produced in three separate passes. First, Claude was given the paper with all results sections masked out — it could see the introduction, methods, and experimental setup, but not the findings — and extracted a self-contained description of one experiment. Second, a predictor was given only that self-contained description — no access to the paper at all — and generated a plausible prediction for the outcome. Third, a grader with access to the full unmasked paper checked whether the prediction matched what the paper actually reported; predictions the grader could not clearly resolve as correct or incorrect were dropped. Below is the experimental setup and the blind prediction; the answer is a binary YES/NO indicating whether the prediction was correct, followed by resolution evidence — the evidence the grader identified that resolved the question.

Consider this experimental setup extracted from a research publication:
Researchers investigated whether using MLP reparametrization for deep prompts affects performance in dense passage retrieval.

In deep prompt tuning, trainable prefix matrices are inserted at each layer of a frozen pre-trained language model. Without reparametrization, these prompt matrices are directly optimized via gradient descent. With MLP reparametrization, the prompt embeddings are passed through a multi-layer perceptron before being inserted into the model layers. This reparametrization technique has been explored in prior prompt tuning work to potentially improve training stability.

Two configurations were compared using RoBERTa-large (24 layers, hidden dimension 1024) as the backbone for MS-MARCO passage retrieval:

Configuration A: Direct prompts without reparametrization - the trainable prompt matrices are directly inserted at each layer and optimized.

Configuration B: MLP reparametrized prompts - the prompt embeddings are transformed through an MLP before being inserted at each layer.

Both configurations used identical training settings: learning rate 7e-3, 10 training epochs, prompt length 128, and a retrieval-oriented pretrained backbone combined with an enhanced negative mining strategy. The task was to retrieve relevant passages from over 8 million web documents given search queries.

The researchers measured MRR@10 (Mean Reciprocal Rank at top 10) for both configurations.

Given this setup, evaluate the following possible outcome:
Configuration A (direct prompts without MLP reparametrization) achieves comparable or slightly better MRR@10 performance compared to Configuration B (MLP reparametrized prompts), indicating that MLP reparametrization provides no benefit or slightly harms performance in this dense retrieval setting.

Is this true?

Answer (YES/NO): YES